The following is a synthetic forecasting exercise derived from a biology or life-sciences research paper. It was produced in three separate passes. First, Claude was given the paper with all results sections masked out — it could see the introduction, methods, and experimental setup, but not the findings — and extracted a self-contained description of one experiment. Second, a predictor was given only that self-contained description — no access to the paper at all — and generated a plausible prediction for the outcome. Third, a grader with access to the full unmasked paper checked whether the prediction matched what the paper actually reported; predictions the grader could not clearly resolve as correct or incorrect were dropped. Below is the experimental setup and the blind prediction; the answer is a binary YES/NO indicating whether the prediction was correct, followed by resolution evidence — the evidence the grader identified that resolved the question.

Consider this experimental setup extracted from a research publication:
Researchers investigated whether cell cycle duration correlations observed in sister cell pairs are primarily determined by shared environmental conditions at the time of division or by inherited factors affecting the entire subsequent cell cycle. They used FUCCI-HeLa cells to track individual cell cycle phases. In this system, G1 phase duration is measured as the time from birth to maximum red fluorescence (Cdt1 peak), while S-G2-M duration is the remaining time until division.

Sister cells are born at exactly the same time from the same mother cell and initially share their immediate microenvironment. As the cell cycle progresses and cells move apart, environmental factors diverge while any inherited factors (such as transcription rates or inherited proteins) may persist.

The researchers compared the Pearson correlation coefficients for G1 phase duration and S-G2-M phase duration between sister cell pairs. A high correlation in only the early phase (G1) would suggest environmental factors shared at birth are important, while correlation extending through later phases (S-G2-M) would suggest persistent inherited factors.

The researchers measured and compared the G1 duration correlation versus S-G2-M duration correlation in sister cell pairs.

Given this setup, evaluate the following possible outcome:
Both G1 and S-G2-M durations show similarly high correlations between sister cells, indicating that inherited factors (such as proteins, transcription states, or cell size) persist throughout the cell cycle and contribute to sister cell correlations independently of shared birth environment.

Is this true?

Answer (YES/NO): NO